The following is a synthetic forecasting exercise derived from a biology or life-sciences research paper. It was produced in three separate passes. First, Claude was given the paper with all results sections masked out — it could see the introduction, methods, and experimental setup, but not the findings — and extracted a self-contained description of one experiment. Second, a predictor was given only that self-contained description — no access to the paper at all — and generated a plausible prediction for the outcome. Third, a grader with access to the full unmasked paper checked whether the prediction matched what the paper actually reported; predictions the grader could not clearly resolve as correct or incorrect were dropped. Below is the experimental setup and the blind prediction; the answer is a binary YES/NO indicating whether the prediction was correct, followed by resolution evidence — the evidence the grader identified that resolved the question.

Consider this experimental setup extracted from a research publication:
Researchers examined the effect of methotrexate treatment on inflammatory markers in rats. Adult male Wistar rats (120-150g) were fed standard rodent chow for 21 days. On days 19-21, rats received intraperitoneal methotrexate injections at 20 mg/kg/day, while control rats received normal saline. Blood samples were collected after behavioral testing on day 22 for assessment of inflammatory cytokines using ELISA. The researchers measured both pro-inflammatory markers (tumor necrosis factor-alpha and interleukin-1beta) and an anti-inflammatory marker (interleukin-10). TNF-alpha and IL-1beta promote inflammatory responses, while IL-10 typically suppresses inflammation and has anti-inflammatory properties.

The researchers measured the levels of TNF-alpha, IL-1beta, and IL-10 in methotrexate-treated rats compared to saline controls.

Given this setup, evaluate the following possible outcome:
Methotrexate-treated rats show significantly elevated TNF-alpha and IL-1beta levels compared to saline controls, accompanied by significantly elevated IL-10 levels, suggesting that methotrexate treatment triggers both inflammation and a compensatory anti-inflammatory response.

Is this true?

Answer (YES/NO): NO